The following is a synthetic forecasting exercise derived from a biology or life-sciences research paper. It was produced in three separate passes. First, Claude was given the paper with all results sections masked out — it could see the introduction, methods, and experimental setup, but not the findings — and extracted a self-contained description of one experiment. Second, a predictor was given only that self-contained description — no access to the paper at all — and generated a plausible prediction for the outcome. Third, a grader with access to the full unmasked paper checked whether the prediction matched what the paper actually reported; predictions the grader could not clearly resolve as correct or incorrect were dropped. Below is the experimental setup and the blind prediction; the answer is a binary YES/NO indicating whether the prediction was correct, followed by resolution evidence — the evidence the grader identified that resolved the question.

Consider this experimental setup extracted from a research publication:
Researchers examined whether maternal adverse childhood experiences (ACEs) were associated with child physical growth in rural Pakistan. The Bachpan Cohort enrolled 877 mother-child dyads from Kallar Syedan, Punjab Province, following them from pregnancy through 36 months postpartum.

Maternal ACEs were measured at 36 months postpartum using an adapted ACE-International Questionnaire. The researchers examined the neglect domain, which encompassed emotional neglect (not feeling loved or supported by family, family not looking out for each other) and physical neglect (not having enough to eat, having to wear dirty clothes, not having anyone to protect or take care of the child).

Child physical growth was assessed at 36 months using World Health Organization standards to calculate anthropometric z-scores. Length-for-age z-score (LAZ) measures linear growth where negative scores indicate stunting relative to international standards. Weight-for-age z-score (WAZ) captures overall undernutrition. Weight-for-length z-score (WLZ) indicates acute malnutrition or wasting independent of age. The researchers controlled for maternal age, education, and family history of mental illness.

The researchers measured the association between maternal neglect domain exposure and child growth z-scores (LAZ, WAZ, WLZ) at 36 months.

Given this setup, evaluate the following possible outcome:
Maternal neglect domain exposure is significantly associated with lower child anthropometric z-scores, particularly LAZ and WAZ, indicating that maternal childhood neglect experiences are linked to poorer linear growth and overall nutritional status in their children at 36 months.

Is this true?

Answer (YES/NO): NO